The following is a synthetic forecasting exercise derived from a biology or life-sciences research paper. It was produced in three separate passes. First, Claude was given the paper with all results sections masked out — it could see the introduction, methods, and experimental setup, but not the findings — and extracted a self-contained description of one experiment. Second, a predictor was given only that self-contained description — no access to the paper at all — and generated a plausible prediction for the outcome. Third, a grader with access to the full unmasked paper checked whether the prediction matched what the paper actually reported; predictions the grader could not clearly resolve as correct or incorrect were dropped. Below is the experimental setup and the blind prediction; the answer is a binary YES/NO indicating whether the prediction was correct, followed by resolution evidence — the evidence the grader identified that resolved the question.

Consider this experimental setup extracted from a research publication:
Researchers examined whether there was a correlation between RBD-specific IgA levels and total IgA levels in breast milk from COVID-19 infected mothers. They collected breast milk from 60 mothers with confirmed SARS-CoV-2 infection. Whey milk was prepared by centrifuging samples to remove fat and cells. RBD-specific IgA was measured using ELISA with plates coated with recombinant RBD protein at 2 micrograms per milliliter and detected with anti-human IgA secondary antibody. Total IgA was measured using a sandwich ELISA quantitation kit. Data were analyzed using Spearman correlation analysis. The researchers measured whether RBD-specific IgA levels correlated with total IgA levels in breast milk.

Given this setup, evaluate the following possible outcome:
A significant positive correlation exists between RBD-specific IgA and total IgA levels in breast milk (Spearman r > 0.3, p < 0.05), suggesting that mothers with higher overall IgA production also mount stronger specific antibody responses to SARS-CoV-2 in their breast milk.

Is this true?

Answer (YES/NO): YES